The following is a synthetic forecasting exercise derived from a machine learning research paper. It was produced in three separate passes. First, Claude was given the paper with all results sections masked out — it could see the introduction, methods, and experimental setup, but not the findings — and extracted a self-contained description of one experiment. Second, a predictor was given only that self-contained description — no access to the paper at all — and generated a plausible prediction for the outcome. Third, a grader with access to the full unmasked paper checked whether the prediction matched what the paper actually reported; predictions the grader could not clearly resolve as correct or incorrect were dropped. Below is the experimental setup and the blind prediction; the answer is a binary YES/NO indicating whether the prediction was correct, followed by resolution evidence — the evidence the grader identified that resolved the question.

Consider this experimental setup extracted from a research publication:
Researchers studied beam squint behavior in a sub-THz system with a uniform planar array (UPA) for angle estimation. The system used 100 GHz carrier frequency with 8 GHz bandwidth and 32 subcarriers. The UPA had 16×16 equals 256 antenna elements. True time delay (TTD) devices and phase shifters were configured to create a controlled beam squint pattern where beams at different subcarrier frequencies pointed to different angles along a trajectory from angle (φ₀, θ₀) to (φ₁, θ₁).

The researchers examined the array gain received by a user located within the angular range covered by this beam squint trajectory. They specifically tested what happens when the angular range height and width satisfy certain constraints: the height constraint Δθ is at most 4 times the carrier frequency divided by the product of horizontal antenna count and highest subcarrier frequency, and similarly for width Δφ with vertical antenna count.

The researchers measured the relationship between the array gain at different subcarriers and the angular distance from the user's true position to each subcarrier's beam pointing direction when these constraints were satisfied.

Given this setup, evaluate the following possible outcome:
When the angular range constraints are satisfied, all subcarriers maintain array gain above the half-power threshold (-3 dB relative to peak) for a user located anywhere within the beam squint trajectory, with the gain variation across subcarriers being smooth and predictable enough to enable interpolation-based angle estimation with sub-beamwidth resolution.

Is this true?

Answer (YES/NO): NO